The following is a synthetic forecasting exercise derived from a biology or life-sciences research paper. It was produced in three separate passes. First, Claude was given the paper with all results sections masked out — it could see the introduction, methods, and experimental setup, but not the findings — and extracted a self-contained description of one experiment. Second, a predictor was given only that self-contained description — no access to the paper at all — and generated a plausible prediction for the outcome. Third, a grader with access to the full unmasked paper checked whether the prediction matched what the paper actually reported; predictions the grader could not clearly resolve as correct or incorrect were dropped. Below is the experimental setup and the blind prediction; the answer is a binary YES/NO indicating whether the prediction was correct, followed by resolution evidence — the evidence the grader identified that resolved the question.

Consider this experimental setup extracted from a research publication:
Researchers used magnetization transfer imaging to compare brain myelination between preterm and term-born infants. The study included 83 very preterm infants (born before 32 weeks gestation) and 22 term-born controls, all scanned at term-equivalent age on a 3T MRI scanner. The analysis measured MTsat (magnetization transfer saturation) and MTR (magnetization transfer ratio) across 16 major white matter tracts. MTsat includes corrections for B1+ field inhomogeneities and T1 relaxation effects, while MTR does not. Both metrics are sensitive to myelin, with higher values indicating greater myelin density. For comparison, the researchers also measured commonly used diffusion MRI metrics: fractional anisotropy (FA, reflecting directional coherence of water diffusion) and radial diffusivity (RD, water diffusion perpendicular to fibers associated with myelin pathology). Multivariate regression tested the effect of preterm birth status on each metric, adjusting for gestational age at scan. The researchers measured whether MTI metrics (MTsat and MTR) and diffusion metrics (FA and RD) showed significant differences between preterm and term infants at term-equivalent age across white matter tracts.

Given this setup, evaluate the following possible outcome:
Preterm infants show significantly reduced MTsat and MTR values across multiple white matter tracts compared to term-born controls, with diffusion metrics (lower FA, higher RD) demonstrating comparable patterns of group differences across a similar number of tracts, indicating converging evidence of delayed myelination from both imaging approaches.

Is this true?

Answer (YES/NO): NO